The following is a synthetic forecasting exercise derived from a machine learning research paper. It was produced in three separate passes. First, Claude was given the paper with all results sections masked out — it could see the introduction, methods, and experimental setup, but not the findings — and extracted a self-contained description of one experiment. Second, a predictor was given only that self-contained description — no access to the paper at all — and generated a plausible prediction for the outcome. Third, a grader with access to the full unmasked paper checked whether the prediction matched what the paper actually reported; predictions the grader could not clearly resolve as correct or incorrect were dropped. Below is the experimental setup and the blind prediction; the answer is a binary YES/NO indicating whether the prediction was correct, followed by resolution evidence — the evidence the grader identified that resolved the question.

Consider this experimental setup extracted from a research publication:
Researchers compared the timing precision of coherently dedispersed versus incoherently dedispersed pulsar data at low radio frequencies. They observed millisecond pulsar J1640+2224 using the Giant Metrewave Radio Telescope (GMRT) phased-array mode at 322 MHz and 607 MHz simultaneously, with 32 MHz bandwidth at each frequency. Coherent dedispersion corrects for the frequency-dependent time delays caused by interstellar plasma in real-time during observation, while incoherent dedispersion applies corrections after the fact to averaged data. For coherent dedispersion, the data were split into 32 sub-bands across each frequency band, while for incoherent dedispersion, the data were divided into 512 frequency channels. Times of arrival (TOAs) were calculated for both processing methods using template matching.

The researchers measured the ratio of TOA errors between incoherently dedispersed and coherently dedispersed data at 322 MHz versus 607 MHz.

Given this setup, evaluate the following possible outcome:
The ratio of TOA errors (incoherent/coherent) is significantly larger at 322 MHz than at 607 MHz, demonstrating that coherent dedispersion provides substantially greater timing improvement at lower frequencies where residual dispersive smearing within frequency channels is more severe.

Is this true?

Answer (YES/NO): YES